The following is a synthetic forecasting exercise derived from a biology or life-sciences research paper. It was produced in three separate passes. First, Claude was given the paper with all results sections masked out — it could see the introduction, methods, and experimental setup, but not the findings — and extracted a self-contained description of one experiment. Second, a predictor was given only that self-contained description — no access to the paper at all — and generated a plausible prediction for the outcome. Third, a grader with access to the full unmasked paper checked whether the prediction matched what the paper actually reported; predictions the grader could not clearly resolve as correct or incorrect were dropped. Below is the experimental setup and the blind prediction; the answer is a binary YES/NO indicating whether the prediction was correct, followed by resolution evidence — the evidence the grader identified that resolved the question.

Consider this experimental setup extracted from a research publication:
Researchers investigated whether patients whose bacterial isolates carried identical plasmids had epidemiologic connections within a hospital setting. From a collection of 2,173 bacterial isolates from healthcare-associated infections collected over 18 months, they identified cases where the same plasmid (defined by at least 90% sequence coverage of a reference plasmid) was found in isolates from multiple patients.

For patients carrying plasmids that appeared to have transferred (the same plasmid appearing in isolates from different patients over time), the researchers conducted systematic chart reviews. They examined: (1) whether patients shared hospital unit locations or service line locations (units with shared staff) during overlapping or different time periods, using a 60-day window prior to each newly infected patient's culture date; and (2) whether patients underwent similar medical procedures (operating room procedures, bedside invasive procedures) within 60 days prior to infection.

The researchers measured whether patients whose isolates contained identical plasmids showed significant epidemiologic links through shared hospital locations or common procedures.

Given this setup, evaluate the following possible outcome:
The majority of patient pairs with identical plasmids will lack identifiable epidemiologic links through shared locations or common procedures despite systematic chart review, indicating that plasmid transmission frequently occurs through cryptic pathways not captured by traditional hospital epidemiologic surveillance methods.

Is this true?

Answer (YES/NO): YES